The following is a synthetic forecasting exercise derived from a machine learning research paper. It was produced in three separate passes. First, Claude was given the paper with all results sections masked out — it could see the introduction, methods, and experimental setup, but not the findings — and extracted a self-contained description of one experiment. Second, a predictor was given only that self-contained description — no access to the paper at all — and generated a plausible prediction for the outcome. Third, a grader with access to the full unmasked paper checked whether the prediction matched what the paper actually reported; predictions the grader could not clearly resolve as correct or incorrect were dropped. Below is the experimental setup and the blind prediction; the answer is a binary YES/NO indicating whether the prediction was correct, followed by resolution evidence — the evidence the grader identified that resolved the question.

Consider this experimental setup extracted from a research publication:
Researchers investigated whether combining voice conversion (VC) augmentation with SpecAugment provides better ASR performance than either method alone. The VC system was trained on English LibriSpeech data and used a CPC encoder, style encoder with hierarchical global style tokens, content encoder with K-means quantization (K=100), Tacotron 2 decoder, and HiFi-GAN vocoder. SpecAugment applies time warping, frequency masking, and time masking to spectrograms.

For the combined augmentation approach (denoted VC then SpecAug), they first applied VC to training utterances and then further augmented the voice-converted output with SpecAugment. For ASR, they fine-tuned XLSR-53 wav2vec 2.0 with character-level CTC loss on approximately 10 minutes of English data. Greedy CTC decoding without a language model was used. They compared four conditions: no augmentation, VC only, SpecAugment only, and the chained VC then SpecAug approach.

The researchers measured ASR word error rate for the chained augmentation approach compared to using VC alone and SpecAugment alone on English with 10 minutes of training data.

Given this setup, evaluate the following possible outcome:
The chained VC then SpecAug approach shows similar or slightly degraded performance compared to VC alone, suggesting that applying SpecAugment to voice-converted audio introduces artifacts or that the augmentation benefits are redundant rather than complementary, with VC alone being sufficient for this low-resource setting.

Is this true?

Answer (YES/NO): NO